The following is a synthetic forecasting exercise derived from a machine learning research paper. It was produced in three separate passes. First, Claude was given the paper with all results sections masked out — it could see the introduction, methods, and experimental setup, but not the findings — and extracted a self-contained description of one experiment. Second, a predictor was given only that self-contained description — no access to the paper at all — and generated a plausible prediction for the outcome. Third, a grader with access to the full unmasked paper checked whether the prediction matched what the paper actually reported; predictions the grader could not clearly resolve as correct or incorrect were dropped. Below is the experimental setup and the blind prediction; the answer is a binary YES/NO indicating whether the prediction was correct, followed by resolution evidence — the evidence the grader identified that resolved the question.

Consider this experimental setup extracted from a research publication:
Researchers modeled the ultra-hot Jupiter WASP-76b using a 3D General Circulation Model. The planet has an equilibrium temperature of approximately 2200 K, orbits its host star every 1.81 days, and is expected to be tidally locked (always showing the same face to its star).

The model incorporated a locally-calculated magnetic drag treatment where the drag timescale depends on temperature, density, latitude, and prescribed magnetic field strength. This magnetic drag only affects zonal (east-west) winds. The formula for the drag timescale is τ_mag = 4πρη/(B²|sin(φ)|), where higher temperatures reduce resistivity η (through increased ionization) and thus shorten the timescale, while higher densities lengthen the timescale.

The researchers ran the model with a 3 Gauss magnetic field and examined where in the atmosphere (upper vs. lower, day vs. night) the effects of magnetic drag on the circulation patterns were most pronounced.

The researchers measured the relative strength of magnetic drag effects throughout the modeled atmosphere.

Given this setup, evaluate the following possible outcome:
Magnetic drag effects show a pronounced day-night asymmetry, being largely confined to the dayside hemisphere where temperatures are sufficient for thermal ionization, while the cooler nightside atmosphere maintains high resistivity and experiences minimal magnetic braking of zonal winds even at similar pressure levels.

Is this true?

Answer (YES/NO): YES